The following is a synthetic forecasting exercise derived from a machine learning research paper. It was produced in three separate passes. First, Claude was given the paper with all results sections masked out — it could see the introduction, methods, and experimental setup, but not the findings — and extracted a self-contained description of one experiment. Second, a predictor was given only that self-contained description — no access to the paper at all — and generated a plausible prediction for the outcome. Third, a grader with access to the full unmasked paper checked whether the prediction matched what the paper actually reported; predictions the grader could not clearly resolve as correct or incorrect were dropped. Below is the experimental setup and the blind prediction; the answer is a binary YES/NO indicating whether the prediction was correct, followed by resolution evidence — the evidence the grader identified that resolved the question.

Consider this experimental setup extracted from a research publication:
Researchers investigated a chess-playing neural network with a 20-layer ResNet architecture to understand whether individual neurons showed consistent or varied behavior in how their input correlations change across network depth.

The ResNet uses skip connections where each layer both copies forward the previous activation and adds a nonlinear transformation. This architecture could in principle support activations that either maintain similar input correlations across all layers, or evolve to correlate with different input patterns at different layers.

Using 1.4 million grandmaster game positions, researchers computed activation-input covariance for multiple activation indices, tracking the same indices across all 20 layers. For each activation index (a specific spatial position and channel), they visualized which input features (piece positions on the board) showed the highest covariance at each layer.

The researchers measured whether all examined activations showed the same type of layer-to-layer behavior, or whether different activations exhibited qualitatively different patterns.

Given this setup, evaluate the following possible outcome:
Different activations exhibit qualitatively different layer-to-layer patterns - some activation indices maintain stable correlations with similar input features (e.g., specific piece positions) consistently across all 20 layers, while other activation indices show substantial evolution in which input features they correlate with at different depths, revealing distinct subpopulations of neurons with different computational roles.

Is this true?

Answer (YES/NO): YES